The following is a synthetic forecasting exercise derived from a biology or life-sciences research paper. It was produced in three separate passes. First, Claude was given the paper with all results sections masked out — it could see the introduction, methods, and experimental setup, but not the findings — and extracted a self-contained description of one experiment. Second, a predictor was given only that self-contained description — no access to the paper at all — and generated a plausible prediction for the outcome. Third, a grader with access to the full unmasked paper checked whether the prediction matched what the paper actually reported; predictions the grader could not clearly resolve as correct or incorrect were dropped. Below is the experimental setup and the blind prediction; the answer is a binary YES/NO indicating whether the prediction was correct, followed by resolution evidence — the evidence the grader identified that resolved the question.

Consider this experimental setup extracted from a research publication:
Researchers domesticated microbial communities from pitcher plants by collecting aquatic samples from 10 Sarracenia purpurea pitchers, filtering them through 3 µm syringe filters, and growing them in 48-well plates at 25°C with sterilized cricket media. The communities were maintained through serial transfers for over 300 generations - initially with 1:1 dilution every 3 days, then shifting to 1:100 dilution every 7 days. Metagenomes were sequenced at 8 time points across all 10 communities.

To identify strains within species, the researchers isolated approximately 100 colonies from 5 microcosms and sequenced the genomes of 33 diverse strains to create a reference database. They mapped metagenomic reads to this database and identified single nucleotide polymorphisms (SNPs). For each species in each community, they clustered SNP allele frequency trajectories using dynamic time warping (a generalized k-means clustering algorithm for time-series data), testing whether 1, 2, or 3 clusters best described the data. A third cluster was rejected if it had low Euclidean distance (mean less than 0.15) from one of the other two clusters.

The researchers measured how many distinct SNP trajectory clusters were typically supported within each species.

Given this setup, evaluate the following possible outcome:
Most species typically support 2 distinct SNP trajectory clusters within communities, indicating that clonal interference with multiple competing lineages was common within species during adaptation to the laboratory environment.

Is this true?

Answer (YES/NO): NO